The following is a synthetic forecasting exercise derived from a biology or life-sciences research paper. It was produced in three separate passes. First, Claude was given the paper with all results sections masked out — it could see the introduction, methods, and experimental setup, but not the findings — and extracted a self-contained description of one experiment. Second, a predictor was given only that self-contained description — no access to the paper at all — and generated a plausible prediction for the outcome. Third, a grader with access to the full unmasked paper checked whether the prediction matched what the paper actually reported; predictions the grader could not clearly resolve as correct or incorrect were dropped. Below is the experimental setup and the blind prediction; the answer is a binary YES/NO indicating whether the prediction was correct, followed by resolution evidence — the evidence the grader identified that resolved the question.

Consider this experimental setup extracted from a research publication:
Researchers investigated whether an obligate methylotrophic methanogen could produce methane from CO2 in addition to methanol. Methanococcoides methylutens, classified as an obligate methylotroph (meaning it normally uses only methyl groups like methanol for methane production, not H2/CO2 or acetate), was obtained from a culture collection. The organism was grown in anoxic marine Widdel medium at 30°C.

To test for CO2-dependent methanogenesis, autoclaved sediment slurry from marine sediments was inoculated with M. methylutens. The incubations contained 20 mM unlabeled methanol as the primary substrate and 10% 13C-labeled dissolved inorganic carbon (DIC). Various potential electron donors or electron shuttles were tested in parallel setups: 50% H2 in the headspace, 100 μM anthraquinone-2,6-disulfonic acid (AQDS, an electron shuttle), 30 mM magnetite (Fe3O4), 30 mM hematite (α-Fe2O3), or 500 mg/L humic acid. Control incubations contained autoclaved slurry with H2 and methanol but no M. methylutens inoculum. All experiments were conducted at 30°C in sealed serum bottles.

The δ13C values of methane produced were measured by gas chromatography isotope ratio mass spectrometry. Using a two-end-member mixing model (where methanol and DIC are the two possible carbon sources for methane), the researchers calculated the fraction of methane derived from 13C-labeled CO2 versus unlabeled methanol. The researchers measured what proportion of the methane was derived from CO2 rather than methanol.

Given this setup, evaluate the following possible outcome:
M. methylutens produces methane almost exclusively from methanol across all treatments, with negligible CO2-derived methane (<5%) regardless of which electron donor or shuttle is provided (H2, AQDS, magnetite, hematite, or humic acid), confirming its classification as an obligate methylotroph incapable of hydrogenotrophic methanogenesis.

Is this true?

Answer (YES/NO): NO